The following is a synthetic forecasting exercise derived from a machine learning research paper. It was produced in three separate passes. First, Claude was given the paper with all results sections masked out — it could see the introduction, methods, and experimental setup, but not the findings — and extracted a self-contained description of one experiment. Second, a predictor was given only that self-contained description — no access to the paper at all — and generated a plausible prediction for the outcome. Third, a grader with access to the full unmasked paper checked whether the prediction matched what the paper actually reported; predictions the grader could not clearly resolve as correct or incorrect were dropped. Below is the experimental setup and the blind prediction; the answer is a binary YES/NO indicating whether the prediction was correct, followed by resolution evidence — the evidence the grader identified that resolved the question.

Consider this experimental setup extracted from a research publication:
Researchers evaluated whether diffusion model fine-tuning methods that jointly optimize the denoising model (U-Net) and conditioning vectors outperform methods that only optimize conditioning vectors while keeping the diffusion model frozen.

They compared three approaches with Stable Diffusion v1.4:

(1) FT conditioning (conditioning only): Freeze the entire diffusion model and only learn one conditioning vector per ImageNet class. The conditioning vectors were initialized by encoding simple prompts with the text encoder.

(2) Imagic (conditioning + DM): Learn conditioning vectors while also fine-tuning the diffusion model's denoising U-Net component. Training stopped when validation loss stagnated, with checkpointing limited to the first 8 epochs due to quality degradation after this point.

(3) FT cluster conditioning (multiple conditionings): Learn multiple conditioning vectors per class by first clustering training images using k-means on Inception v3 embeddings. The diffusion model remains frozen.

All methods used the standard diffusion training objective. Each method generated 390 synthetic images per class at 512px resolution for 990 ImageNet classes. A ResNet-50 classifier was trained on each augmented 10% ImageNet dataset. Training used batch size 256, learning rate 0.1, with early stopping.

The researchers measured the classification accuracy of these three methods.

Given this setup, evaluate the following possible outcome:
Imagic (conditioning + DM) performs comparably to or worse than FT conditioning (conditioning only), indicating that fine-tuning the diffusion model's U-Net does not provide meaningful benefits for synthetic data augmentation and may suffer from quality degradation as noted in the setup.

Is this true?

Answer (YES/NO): NO